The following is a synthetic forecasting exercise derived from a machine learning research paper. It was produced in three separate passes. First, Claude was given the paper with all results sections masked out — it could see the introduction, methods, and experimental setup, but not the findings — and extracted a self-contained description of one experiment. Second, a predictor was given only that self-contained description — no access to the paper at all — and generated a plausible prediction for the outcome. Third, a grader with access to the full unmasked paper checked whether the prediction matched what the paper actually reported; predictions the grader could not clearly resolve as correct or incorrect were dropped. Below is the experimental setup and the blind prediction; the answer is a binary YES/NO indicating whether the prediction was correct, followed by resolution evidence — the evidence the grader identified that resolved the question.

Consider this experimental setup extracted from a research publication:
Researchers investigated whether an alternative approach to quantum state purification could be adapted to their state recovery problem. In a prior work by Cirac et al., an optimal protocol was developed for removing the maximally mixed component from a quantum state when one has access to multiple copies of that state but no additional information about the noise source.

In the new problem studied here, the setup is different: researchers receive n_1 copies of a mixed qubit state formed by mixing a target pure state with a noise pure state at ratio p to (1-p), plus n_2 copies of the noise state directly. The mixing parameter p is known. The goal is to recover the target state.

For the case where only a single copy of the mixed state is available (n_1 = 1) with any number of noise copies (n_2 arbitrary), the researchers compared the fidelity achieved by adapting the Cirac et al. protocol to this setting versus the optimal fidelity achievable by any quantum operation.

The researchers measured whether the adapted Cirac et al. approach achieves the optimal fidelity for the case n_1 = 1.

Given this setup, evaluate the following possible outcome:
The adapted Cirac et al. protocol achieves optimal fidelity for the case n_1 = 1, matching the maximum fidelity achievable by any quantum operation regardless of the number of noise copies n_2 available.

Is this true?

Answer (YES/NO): YES